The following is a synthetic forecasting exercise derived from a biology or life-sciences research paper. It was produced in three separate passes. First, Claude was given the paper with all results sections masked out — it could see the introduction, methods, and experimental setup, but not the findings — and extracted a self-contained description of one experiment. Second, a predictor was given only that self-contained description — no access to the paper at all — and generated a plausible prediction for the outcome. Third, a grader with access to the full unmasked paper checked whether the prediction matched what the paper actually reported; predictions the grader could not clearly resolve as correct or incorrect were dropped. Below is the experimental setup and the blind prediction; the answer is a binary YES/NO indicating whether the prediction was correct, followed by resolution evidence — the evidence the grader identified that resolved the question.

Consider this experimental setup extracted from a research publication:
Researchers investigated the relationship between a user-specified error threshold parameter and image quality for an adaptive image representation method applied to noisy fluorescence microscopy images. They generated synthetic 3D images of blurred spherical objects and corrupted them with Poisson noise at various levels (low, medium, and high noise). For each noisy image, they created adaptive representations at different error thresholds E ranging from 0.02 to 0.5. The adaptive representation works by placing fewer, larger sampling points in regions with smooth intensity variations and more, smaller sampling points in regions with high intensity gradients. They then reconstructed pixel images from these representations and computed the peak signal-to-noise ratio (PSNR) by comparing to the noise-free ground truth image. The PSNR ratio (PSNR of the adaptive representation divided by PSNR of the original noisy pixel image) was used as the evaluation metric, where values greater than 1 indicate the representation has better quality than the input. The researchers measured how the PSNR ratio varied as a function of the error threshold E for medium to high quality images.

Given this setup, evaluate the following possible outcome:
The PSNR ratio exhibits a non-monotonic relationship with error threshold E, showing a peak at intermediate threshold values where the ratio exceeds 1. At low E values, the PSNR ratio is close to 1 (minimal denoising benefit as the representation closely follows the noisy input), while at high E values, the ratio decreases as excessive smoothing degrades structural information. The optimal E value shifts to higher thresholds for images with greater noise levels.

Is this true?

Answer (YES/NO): NO